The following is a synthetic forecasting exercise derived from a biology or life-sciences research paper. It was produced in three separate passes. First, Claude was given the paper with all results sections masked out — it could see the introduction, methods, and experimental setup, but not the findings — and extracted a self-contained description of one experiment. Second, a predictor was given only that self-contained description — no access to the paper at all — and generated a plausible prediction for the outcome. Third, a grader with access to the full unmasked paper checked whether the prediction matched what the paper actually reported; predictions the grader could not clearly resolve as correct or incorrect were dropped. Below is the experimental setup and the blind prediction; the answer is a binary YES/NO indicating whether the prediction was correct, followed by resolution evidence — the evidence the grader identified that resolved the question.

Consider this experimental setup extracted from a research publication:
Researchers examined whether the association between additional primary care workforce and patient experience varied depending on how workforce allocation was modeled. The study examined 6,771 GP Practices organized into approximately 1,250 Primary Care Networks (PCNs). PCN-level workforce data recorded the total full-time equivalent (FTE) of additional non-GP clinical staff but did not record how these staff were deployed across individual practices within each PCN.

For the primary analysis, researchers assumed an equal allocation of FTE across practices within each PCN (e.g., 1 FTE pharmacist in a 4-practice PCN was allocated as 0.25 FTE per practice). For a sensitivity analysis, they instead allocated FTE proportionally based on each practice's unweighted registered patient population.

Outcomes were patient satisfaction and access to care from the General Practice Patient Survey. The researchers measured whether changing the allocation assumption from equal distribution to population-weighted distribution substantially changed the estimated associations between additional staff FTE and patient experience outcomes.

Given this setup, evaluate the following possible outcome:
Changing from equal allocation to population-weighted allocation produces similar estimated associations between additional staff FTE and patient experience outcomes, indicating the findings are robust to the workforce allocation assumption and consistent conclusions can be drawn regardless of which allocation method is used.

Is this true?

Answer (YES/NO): NO